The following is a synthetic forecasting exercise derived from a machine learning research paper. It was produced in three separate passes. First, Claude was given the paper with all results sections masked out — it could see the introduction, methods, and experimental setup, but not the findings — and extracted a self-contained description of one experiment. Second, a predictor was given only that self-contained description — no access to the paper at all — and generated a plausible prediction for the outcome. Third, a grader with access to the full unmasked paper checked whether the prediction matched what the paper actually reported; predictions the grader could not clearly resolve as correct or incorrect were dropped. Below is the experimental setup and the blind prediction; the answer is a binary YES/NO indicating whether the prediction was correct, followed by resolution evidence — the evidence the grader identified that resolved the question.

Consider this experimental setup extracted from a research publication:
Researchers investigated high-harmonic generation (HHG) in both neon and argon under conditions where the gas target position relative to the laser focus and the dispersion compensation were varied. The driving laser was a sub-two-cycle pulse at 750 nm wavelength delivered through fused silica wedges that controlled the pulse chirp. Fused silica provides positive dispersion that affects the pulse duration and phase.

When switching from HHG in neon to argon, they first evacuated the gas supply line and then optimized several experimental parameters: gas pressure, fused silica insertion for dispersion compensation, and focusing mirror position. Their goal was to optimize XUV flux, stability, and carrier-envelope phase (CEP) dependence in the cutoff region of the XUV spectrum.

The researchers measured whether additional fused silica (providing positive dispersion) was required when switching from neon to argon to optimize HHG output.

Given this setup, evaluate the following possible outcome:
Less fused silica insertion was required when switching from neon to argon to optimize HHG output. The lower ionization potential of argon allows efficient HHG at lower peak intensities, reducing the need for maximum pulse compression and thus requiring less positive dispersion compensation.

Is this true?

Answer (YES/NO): NO